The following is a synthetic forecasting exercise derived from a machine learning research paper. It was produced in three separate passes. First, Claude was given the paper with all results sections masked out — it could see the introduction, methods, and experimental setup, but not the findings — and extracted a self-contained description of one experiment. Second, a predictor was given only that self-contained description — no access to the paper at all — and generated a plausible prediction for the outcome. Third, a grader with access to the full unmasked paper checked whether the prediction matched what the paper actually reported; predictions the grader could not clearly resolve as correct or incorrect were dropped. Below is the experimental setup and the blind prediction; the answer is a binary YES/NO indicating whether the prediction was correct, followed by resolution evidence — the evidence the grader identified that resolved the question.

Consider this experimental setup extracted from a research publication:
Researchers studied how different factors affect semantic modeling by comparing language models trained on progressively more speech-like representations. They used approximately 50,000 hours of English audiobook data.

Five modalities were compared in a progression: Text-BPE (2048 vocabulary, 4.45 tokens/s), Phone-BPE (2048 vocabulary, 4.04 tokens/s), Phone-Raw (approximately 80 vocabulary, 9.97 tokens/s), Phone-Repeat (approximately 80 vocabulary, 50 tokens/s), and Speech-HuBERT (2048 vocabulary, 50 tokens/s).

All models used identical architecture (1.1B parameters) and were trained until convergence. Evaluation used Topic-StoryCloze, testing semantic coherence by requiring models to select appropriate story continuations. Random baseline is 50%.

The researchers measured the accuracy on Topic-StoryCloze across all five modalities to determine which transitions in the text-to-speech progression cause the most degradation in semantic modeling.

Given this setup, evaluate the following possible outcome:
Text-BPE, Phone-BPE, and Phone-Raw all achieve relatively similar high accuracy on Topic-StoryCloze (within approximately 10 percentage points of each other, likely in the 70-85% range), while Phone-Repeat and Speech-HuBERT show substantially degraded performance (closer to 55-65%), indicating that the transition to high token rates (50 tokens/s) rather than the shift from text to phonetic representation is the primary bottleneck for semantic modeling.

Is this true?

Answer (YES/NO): NO